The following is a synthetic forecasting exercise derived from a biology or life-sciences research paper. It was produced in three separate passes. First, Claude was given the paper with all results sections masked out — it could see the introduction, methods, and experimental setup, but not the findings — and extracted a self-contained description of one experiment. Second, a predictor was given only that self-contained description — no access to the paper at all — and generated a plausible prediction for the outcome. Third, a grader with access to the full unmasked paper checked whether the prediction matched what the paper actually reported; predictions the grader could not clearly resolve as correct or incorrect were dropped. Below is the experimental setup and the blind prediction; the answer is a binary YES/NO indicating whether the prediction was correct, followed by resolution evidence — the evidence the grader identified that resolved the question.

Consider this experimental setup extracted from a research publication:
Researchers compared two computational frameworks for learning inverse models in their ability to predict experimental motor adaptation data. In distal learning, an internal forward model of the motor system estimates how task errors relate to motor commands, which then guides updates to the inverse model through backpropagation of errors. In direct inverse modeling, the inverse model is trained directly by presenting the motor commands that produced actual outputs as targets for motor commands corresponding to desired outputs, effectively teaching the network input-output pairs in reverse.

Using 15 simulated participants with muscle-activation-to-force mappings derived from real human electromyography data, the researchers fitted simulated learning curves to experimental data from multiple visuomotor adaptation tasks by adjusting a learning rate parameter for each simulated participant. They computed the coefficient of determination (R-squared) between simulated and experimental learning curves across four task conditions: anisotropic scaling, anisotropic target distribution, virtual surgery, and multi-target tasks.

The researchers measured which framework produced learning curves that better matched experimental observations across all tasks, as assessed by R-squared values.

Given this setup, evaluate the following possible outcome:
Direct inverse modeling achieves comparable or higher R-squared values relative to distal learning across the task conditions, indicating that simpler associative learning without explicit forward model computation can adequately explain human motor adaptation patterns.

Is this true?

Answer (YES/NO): NO